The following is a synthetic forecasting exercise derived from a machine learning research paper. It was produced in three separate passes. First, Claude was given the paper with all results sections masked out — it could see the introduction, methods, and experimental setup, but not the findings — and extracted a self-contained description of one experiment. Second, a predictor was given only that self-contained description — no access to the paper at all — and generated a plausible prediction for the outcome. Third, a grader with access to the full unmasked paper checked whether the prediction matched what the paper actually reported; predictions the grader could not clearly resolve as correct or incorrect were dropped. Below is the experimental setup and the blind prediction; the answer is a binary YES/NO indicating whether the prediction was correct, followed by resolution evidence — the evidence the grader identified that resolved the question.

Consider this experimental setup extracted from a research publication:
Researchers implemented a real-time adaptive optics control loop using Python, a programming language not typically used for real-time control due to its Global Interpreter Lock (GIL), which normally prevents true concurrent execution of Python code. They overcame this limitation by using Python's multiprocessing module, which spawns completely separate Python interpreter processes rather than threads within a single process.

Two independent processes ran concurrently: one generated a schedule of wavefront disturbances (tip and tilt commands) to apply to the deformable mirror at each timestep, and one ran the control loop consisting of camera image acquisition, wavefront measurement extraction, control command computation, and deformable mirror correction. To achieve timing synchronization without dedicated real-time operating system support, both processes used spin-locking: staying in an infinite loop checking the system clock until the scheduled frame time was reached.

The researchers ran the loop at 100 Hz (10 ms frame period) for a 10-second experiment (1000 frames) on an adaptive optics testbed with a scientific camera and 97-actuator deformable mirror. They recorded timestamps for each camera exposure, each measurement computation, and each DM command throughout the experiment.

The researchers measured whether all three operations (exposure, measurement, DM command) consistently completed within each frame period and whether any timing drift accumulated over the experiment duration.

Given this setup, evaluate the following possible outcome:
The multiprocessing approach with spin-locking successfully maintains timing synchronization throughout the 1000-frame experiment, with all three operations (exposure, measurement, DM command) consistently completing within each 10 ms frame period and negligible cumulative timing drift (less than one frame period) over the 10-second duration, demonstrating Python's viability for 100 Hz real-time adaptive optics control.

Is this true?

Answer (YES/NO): YES